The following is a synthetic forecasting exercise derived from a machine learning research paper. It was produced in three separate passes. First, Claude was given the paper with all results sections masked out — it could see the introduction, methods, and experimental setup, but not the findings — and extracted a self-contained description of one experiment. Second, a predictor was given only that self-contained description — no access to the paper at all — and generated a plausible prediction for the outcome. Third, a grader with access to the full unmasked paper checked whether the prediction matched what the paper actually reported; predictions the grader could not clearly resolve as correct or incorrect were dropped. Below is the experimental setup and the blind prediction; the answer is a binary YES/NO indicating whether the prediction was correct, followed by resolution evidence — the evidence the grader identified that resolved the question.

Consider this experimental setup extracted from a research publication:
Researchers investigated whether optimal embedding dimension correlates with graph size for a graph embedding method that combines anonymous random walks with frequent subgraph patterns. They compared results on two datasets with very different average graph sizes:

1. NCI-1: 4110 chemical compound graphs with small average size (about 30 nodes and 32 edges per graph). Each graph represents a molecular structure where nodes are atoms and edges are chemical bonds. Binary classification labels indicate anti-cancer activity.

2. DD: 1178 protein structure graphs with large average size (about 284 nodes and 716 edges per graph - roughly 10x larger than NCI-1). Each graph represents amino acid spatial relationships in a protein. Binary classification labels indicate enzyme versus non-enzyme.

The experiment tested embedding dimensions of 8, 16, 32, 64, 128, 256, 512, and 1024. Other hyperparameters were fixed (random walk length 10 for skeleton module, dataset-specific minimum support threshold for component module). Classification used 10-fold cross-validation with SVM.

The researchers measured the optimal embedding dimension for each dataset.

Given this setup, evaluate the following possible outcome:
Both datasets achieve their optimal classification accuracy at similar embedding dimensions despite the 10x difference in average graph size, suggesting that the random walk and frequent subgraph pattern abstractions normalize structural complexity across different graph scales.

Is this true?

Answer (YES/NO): YES